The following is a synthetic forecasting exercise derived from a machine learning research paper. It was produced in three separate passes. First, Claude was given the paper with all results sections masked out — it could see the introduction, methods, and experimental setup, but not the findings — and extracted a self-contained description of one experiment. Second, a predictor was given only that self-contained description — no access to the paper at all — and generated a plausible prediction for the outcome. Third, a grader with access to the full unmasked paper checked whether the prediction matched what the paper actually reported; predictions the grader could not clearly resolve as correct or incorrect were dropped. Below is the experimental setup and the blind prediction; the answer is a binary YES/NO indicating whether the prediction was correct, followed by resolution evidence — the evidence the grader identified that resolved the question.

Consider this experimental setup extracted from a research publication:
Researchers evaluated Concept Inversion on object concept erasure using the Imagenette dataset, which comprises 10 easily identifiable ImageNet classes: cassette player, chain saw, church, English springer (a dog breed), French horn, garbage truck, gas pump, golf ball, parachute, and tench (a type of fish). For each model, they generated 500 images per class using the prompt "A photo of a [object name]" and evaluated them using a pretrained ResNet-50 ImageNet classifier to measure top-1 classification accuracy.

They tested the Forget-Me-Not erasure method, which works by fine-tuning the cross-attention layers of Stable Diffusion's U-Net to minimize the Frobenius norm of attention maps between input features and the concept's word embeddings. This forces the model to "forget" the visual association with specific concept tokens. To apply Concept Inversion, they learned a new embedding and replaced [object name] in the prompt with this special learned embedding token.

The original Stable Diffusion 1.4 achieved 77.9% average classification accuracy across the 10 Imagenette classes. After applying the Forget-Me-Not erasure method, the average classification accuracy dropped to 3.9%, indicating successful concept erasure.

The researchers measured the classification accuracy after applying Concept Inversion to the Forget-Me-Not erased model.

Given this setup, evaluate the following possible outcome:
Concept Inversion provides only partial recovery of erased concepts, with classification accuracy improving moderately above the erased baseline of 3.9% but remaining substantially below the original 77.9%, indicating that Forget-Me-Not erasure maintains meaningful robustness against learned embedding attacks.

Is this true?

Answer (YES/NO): NO